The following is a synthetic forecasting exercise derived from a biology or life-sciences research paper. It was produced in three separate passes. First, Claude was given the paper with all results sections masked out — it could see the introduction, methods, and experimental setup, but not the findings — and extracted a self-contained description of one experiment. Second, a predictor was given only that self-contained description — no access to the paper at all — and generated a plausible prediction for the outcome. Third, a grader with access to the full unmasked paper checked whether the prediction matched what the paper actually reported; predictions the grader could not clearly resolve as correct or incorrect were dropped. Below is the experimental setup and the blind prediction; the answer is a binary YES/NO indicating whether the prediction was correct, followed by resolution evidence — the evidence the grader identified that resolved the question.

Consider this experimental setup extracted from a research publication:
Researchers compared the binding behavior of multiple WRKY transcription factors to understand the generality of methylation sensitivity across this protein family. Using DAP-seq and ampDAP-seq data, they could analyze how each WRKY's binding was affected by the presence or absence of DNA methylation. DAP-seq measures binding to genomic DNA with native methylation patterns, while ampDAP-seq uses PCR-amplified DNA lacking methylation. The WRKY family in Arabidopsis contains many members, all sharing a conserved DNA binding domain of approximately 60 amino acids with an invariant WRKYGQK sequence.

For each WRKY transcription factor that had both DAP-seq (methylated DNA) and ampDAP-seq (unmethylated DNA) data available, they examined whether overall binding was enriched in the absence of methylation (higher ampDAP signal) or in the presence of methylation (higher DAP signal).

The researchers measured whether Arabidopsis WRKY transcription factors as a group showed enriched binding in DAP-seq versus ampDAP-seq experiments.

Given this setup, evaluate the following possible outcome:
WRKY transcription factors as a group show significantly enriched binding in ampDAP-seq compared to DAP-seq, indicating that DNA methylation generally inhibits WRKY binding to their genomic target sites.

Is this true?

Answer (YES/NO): YES